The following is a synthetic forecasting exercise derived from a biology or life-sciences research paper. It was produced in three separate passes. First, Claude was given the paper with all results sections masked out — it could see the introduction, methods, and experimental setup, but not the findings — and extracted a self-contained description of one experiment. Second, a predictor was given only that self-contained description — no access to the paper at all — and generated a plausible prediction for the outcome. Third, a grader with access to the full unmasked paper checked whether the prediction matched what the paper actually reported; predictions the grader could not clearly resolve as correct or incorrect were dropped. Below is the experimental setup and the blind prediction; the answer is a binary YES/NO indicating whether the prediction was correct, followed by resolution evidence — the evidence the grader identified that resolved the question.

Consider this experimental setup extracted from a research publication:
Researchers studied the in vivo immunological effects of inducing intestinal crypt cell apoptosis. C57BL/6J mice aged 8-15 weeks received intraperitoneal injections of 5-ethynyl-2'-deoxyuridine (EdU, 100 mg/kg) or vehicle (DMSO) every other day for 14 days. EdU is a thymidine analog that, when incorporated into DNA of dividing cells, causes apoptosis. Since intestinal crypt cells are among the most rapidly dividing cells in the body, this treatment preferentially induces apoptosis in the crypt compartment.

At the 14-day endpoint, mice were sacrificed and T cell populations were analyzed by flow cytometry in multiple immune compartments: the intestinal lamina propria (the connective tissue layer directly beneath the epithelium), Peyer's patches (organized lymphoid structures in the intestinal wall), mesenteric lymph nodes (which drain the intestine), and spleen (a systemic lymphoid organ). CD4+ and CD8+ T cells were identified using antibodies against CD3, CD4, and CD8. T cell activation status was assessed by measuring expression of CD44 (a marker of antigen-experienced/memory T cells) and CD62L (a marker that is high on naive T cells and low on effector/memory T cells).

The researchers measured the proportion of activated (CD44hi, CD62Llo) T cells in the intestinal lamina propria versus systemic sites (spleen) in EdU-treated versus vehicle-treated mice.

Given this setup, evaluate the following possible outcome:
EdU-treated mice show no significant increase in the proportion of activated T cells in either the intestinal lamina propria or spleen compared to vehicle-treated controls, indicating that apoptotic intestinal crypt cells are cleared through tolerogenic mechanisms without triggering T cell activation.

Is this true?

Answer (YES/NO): NO